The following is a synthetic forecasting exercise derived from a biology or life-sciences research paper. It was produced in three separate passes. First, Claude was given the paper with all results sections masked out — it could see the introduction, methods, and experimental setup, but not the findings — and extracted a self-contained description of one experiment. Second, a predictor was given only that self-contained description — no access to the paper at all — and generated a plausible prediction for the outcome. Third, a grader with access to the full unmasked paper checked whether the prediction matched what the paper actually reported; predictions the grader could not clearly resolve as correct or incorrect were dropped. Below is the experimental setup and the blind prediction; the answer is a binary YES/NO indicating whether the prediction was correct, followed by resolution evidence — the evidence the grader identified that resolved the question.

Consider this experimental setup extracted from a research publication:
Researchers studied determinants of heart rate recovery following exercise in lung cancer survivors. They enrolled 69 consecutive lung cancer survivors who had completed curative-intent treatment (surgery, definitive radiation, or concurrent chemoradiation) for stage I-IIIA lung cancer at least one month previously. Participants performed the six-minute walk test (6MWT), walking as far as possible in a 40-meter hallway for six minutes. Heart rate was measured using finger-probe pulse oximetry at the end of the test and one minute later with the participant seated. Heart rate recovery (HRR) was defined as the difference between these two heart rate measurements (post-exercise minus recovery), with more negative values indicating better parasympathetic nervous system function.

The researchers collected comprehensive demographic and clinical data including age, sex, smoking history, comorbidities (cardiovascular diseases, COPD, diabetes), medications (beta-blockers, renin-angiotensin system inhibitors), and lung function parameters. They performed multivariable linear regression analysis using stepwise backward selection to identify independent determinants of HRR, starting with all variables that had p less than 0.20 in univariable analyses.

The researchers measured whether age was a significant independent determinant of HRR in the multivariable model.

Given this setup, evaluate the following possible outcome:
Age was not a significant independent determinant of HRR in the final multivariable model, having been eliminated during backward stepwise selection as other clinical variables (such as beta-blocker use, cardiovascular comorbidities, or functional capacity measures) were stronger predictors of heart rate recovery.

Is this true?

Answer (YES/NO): NO